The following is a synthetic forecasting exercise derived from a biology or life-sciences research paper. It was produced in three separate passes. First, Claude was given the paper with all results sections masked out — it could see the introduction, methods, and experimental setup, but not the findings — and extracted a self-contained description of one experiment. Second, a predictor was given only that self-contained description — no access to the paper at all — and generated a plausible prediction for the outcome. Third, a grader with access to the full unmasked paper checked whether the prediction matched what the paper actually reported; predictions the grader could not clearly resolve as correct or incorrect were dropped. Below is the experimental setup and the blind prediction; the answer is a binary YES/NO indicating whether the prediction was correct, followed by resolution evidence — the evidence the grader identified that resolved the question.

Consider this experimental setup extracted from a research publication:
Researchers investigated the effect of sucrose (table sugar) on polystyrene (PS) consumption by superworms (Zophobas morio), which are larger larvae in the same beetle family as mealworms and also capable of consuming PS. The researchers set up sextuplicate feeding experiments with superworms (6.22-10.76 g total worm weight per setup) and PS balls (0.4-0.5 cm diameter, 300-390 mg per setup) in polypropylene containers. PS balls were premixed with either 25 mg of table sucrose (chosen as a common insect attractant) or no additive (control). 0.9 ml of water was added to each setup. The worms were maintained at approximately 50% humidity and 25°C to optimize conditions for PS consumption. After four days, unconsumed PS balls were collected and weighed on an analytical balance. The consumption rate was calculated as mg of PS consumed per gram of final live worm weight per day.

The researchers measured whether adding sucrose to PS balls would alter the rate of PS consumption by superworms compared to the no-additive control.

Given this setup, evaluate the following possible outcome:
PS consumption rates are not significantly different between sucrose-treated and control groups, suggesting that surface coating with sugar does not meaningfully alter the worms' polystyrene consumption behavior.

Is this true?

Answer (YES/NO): NO